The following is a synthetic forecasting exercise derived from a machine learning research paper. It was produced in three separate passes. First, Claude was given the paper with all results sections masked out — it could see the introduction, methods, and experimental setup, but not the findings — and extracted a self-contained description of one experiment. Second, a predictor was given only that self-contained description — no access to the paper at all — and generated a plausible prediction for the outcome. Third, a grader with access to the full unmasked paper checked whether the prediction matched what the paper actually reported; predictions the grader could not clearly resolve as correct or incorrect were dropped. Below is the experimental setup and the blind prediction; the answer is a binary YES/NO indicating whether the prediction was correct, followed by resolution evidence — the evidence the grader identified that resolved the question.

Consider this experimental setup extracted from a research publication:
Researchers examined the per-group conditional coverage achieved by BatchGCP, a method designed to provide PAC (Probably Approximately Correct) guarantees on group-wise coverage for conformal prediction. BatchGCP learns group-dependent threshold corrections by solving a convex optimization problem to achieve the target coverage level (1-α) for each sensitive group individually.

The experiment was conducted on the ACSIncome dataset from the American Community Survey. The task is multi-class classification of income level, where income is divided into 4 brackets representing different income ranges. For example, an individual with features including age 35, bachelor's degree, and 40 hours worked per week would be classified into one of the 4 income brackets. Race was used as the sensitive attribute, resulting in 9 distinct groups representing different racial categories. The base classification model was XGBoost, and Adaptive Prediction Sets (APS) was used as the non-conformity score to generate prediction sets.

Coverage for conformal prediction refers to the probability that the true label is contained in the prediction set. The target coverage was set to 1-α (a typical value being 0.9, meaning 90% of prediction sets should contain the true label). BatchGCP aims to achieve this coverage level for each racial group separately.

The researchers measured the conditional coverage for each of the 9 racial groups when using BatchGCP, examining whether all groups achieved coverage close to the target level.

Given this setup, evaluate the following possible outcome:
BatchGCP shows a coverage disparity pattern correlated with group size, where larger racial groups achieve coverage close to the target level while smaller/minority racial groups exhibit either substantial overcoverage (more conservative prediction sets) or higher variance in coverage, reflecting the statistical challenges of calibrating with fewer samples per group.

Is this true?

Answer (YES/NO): NO